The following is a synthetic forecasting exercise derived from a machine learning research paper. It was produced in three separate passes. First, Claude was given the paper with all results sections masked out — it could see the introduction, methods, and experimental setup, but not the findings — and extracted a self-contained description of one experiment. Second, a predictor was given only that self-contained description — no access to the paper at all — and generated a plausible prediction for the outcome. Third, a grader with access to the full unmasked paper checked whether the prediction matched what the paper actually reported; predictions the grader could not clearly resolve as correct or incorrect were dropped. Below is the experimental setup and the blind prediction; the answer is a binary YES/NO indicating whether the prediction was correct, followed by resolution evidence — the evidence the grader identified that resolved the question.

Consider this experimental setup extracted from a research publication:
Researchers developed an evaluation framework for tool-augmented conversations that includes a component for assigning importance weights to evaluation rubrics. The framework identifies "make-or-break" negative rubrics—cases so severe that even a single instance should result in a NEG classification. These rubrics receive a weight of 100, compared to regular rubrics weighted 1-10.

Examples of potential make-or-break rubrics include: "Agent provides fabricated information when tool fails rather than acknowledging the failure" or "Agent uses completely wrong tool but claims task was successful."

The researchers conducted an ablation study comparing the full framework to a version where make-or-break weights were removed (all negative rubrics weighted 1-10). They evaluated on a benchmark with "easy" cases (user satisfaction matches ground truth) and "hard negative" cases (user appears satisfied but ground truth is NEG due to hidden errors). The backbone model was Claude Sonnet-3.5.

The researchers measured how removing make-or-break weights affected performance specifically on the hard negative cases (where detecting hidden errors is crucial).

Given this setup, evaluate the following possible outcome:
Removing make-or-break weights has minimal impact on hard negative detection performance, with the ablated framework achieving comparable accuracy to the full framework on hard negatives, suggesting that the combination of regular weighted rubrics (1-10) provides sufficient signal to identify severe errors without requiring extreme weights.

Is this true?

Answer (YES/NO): NO